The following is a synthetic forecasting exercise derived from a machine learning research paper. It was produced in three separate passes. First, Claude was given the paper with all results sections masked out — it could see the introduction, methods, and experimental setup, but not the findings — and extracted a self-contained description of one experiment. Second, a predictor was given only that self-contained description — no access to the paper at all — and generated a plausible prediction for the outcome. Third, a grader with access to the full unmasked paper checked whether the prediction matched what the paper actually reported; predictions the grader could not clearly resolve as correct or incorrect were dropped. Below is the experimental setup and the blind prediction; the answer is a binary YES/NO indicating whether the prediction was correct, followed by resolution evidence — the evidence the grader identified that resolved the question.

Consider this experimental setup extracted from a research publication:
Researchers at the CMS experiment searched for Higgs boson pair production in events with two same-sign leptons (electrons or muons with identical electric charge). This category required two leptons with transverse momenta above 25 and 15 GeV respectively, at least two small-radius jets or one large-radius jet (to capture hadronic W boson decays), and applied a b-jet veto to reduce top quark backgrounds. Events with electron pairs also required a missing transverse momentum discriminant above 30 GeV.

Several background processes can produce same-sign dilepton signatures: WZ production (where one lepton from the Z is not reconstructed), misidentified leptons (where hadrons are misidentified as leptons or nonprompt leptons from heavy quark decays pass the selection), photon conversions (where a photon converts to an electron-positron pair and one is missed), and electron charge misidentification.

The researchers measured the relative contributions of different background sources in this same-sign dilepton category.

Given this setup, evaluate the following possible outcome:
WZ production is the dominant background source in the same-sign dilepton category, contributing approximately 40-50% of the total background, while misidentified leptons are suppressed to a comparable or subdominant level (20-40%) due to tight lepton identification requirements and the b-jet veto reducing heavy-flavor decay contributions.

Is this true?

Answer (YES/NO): NO